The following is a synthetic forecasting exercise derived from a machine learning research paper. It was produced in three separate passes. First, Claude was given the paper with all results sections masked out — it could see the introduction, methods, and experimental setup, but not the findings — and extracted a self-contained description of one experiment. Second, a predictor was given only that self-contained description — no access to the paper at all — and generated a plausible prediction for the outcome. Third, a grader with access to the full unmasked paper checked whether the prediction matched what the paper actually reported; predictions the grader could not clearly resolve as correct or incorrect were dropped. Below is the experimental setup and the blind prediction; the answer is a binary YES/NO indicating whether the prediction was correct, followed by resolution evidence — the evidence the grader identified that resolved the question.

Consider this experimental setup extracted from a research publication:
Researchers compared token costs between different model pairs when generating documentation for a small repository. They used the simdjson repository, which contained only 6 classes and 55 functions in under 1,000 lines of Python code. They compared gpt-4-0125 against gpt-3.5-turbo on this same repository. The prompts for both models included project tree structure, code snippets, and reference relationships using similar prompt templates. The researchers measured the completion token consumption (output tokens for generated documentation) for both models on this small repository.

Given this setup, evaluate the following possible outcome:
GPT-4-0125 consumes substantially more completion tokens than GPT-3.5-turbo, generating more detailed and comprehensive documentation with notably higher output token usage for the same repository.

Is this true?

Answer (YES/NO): NO